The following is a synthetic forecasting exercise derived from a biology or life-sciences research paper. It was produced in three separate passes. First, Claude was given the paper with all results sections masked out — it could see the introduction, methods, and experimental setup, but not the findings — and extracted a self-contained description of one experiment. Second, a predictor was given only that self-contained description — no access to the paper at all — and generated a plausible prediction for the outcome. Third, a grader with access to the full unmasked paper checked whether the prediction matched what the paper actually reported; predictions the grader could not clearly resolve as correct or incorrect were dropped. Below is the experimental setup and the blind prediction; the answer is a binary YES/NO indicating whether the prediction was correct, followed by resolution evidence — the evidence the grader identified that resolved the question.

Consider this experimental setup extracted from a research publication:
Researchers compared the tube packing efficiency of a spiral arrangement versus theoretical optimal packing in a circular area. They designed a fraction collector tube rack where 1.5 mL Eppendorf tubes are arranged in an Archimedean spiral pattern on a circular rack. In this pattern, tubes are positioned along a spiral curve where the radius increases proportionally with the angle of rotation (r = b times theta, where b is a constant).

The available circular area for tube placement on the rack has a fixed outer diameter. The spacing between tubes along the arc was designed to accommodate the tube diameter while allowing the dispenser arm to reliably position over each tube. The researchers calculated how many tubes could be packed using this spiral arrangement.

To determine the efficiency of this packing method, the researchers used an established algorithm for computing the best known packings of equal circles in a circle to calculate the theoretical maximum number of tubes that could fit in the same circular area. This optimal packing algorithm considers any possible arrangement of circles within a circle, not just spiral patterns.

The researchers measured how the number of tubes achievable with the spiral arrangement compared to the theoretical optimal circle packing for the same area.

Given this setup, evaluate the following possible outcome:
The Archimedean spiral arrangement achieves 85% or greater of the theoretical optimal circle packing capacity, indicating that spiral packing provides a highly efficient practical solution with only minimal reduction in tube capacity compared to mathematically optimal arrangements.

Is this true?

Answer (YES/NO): NO